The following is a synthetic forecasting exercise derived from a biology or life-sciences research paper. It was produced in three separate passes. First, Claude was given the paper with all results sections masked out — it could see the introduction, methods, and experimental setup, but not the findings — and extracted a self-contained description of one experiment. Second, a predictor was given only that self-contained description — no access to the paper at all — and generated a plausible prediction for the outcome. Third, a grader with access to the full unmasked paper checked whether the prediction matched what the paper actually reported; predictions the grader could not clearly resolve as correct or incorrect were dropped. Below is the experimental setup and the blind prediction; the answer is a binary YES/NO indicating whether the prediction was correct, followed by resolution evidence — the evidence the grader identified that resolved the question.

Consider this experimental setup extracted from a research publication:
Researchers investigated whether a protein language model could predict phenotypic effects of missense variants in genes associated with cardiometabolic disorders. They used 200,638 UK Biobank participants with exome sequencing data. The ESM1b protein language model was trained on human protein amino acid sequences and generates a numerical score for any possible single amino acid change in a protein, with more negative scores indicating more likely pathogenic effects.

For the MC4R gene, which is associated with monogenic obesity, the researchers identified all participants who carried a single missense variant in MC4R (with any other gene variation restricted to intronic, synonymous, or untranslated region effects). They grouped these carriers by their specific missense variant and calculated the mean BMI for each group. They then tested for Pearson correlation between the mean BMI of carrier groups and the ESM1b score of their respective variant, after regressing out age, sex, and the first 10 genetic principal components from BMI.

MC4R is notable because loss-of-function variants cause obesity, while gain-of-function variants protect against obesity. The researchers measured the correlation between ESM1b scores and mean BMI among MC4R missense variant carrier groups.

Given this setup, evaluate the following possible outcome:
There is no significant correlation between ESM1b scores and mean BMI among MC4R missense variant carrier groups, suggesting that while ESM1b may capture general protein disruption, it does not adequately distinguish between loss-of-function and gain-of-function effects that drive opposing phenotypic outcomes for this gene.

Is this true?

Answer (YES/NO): NO